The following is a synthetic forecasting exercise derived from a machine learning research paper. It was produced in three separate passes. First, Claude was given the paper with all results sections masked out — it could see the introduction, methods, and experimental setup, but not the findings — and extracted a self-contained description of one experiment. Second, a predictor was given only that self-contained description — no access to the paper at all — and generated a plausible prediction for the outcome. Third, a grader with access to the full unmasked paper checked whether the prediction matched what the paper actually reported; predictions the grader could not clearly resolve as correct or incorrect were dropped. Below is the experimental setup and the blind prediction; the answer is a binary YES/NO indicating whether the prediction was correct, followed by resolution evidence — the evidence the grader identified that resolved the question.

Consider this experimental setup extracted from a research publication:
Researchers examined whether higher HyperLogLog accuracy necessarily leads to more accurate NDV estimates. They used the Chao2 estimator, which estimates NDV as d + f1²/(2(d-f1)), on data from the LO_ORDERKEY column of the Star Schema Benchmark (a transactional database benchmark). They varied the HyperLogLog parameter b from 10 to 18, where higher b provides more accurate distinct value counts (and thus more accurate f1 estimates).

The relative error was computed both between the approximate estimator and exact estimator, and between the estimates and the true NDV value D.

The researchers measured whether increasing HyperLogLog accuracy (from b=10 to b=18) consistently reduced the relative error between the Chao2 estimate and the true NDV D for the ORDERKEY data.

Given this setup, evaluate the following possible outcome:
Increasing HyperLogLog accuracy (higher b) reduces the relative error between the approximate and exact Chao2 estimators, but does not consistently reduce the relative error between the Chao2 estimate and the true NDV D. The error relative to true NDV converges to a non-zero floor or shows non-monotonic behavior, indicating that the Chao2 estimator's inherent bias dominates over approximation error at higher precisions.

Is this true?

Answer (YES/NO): NO